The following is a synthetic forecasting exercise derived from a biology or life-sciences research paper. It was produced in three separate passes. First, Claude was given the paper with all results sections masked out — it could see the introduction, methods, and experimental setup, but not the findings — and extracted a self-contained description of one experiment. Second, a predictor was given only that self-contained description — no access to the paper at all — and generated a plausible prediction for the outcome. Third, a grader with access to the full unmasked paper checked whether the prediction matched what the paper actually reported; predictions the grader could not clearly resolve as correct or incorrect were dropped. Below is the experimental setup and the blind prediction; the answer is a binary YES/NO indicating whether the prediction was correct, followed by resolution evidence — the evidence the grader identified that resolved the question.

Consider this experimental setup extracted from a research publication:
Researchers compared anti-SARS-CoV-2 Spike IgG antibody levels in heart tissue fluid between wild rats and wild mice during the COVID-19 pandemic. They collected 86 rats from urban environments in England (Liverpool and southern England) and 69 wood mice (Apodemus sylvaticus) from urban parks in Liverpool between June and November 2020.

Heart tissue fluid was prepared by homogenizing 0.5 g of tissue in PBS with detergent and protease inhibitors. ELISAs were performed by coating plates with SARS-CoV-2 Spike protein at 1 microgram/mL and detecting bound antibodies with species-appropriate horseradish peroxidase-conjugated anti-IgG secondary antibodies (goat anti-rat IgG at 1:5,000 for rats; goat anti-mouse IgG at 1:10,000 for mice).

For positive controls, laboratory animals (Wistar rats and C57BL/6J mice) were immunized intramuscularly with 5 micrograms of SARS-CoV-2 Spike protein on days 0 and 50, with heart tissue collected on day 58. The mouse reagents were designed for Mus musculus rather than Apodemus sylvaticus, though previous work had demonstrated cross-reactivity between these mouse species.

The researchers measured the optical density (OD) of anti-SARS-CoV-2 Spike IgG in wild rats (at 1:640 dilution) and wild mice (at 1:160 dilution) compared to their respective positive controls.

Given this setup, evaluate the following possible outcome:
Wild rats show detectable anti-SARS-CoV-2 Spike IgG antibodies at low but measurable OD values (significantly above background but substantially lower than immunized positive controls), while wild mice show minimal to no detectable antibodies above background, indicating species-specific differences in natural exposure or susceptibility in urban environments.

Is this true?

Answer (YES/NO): NO